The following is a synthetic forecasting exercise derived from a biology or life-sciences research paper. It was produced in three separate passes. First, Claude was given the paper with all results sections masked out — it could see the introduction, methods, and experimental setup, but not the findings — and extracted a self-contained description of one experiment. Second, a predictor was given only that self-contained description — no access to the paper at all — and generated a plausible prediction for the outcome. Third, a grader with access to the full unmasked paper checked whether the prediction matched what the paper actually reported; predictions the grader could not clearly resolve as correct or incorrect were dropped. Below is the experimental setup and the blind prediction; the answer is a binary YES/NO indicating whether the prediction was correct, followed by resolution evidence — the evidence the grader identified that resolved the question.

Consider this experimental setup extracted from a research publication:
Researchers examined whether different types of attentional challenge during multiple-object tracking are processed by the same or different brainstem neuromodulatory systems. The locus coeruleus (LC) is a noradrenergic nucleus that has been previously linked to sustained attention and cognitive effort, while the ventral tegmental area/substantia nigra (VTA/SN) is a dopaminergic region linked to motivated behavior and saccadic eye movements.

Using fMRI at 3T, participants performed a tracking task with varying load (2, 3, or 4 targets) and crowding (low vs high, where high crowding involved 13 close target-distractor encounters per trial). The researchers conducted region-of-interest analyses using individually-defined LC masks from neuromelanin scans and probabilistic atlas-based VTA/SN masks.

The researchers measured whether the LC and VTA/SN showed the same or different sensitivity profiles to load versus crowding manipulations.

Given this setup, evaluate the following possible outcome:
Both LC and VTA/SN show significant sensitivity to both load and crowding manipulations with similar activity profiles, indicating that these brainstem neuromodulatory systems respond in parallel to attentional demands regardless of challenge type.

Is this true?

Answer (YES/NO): NO